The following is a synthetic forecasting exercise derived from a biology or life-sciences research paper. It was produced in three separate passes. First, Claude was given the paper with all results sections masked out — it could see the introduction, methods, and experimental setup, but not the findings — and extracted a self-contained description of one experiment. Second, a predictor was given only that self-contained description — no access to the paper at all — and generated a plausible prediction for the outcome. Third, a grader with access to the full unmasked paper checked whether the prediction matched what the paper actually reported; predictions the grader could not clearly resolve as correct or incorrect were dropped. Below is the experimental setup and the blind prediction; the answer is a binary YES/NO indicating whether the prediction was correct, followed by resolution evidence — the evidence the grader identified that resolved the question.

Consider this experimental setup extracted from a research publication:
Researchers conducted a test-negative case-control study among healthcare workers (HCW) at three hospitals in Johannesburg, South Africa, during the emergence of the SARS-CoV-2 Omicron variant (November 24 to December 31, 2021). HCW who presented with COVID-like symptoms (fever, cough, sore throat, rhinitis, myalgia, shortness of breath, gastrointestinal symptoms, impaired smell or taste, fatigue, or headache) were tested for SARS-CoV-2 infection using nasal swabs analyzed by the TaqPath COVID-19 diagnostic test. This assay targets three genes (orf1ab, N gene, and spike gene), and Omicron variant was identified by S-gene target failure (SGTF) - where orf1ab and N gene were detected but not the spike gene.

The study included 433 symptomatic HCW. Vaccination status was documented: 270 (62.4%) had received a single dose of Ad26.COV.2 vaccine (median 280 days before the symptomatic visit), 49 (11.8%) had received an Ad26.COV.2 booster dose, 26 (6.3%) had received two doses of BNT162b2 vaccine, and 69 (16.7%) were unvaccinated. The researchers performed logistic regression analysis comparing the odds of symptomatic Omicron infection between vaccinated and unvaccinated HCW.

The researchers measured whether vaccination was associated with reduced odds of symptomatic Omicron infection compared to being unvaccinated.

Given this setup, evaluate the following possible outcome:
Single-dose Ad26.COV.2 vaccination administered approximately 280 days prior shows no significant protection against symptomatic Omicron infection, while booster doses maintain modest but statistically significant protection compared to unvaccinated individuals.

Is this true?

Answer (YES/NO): NO